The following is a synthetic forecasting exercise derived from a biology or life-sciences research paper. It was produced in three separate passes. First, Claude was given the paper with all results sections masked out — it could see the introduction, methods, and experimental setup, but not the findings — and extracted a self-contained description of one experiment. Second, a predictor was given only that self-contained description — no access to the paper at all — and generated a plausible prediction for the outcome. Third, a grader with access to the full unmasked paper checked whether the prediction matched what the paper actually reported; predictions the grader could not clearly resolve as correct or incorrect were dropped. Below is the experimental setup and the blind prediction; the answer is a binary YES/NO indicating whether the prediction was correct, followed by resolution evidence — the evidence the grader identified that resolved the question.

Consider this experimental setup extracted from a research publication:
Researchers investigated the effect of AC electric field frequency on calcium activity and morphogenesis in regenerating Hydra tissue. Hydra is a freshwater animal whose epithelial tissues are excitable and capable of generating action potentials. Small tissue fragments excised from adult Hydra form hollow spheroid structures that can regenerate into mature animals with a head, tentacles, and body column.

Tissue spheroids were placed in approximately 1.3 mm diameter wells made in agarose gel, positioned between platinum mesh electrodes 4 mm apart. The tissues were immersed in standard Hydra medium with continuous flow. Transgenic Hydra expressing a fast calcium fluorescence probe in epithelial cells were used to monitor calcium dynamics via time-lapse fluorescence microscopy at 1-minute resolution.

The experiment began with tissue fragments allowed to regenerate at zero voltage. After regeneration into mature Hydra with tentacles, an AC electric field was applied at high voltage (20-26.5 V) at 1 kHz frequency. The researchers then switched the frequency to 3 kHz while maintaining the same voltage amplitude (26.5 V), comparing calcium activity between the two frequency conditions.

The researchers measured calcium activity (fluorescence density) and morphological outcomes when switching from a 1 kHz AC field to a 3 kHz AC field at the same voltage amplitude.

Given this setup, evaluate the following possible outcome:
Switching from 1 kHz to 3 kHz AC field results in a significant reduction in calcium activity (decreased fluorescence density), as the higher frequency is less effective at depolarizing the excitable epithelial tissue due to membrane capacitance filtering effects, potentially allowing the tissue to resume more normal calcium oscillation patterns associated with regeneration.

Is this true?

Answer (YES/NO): YES